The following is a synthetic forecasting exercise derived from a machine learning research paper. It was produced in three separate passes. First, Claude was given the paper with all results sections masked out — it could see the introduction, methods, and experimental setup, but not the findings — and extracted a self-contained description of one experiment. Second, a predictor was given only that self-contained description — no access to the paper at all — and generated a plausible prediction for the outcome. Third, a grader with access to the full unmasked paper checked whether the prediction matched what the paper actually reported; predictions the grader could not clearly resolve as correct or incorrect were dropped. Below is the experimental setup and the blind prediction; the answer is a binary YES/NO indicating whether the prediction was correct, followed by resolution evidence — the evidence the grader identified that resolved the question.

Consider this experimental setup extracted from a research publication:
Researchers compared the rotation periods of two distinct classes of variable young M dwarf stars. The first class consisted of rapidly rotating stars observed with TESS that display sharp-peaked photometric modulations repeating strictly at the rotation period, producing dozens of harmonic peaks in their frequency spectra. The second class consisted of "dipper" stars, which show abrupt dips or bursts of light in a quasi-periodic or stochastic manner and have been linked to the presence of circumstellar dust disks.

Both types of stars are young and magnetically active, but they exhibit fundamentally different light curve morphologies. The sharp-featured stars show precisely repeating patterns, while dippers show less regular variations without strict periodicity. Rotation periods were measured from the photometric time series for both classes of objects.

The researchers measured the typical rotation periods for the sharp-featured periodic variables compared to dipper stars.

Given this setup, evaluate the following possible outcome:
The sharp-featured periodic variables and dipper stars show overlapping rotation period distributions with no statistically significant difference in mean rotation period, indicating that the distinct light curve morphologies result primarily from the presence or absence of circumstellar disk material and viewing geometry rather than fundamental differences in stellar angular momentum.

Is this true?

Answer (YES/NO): NO